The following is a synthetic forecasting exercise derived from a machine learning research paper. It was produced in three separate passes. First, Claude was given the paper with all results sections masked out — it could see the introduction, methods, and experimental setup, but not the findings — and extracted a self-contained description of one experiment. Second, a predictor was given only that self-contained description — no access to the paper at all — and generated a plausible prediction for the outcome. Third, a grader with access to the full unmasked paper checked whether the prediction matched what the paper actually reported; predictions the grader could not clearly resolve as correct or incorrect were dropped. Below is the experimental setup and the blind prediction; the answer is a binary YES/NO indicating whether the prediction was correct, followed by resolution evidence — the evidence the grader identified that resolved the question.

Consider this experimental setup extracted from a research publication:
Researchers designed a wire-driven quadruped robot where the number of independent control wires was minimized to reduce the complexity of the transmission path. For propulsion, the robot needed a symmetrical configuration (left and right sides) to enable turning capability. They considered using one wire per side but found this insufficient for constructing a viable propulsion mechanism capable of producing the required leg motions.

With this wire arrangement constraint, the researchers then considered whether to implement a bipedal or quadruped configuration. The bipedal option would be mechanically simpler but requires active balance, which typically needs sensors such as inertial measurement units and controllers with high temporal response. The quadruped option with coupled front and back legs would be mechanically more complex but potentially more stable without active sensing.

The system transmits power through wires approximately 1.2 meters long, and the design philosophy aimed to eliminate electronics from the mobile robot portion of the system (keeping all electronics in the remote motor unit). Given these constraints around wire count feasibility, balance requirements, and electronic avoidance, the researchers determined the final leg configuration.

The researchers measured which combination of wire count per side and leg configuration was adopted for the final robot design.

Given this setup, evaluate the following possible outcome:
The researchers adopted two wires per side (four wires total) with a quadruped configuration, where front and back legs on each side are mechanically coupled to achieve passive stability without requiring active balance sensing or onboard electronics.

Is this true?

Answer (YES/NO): YES